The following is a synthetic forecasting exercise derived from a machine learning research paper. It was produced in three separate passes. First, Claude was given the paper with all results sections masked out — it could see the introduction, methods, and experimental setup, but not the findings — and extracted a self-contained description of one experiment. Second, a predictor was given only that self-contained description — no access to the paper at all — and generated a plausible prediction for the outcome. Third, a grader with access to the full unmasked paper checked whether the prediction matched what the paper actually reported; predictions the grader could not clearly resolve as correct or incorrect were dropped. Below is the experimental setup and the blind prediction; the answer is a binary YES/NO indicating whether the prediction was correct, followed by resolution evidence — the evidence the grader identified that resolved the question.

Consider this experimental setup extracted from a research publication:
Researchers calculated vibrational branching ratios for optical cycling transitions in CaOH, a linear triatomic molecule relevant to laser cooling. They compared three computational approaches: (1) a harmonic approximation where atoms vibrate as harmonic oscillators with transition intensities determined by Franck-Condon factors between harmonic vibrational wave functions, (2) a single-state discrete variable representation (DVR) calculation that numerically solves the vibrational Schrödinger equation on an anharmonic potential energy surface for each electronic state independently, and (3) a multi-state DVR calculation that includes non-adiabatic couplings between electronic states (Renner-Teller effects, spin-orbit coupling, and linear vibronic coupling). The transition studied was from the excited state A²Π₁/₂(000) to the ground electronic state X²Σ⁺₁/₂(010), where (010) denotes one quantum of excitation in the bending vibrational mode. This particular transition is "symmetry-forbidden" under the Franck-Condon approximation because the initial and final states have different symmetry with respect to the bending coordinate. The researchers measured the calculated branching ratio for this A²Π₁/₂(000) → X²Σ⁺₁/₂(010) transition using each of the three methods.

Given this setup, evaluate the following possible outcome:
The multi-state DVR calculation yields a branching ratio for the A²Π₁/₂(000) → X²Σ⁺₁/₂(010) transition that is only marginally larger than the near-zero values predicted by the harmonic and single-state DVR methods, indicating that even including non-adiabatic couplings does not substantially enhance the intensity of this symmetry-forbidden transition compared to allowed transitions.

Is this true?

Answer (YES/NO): NO